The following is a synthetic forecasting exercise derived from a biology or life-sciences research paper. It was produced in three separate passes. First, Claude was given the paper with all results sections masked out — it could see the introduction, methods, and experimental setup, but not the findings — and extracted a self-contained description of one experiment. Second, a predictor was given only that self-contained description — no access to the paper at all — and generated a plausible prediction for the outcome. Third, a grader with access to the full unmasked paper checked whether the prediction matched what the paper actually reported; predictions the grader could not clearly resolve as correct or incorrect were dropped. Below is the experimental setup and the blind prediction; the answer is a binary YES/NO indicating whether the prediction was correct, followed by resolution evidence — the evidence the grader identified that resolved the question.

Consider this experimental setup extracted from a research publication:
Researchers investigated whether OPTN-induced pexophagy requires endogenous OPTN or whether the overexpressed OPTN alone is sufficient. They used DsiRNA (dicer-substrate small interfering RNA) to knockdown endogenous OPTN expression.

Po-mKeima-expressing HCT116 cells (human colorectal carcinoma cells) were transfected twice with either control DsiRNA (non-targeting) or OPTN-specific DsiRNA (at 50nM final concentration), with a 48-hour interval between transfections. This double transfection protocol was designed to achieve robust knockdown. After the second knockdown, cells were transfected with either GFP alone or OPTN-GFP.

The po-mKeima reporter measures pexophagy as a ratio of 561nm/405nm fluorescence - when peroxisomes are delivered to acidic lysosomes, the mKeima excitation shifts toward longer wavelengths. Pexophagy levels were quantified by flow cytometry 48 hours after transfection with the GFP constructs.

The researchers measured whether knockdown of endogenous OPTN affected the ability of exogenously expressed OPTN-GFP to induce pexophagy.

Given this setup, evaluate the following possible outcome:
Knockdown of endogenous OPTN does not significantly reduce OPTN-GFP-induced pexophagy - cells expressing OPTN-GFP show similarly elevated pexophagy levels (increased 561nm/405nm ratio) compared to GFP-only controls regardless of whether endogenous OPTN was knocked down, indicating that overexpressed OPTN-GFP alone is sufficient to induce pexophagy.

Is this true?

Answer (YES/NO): NO